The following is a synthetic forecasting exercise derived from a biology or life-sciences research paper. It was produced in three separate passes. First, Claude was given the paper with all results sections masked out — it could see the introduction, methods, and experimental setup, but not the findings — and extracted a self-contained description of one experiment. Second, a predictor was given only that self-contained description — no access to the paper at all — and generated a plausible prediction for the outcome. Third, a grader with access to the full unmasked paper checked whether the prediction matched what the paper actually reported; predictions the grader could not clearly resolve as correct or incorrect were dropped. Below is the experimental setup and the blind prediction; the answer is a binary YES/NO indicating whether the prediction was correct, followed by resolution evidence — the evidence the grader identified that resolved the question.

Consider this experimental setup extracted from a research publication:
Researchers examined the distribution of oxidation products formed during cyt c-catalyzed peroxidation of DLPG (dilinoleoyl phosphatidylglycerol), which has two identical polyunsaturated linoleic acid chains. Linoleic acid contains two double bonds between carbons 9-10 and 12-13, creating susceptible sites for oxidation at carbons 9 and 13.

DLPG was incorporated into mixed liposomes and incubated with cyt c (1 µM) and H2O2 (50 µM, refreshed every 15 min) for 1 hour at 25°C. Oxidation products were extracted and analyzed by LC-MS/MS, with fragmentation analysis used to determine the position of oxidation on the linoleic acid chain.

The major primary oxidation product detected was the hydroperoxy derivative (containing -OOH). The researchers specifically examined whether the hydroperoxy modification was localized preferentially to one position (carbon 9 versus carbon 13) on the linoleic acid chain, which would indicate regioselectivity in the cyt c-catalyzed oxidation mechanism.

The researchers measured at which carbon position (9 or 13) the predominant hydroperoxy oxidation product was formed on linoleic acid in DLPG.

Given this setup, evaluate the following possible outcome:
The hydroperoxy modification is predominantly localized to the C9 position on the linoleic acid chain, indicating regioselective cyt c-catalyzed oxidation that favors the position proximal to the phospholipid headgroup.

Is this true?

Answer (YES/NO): YES